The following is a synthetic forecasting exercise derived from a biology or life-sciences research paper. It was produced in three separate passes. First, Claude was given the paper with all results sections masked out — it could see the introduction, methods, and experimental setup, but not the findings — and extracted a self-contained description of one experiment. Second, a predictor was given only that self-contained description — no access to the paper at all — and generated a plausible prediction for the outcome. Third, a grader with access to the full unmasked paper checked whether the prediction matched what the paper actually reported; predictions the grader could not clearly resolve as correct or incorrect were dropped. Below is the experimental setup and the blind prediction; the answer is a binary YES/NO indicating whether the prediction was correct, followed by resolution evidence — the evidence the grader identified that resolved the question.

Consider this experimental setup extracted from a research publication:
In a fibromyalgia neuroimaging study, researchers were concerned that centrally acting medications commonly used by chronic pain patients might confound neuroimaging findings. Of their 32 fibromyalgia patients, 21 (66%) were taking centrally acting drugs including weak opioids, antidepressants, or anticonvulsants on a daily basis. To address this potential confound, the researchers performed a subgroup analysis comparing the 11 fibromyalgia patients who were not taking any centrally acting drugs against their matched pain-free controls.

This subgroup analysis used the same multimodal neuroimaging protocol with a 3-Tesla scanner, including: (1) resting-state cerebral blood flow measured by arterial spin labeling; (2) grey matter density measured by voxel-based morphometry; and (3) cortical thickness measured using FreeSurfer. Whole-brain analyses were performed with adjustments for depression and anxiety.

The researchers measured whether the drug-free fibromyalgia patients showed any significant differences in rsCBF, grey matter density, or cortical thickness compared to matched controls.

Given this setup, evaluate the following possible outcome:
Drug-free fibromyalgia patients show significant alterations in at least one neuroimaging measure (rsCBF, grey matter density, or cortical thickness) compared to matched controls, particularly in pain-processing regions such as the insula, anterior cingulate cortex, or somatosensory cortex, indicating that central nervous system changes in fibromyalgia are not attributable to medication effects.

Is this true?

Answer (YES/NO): NO